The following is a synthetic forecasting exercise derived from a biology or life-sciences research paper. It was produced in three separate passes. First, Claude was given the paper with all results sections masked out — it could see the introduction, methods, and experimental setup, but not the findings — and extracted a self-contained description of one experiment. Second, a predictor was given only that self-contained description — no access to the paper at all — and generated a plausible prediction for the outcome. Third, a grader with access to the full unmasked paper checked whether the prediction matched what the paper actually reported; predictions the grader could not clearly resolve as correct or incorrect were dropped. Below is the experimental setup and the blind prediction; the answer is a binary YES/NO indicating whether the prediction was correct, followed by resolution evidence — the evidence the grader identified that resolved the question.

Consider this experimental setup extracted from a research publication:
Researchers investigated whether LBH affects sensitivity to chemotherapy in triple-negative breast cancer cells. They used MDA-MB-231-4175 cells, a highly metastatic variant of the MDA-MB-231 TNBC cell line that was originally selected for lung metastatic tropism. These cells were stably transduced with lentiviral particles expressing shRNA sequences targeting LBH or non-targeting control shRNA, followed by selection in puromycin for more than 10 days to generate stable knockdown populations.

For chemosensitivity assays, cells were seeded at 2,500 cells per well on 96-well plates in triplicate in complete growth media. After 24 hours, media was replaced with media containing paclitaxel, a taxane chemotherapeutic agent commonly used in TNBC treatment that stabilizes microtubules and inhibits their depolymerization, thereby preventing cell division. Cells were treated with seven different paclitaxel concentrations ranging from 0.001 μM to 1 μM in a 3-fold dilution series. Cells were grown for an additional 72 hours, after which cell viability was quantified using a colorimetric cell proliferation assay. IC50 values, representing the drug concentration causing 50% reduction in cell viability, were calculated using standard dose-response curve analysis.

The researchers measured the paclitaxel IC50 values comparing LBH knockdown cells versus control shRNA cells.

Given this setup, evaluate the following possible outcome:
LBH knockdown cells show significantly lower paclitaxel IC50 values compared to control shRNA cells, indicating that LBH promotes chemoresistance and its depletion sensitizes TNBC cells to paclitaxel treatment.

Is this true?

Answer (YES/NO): YES